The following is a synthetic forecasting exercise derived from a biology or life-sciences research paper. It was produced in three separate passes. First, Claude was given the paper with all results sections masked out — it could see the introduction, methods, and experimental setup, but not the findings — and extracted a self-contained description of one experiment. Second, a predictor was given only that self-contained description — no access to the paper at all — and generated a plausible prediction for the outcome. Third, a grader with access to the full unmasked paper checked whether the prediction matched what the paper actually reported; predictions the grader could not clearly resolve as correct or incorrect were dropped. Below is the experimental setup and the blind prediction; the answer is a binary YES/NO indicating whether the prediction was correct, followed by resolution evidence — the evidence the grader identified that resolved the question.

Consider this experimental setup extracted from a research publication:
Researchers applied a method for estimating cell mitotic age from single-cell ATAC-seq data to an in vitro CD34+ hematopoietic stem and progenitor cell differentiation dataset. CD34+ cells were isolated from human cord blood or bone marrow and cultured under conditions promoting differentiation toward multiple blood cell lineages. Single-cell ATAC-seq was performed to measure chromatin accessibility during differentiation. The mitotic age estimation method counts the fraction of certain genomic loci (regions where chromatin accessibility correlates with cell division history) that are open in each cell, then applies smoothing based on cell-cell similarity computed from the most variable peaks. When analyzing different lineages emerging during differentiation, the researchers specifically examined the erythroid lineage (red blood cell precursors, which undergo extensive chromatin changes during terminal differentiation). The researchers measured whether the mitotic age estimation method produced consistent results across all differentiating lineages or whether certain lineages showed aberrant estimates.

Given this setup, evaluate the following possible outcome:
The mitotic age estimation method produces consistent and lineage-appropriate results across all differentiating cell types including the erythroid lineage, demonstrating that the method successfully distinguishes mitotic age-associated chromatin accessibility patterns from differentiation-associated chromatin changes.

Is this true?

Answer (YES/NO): NO